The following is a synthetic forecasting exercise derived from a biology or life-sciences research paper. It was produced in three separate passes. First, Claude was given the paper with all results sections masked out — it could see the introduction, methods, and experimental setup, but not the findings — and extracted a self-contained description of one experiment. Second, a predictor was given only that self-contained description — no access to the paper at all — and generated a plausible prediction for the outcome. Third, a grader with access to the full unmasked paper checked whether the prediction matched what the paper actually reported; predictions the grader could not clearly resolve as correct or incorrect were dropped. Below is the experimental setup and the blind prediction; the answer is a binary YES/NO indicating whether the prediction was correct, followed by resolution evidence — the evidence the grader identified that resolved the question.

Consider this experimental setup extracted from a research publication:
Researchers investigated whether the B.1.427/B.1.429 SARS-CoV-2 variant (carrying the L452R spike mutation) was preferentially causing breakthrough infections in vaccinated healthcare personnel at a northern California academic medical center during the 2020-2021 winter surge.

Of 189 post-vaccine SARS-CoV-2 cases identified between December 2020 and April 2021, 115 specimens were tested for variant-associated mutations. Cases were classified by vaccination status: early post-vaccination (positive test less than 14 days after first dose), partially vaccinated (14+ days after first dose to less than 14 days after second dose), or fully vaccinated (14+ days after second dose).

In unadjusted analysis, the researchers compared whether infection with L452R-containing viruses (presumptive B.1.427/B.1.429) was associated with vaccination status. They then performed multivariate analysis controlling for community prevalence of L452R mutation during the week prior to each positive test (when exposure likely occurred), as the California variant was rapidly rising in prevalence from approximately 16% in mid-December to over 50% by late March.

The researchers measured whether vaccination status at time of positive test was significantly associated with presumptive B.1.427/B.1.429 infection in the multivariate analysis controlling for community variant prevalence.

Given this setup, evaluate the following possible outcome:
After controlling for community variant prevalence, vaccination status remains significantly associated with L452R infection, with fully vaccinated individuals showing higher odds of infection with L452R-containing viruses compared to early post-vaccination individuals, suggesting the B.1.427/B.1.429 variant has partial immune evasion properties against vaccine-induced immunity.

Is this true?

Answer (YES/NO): NO